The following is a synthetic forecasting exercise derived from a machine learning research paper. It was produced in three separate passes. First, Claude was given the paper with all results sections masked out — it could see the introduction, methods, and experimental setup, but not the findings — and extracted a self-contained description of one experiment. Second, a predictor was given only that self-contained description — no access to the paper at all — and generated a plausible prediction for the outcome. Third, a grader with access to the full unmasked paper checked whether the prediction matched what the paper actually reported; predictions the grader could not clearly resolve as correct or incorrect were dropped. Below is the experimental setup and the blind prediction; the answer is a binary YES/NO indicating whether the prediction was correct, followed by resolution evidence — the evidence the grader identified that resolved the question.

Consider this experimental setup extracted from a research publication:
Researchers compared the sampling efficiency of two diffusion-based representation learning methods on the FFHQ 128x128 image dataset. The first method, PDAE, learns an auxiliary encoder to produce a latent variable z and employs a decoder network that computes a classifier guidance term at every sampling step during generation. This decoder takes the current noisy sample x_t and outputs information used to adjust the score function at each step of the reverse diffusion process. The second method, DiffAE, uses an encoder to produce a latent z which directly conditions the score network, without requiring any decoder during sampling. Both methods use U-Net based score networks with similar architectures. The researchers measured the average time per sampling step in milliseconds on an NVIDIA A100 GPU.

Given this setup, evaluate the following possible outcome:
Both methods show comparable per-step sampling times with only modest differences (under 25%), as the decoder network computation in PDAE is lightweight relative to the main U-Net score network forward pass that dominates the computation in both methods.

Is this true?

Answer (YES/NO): NO